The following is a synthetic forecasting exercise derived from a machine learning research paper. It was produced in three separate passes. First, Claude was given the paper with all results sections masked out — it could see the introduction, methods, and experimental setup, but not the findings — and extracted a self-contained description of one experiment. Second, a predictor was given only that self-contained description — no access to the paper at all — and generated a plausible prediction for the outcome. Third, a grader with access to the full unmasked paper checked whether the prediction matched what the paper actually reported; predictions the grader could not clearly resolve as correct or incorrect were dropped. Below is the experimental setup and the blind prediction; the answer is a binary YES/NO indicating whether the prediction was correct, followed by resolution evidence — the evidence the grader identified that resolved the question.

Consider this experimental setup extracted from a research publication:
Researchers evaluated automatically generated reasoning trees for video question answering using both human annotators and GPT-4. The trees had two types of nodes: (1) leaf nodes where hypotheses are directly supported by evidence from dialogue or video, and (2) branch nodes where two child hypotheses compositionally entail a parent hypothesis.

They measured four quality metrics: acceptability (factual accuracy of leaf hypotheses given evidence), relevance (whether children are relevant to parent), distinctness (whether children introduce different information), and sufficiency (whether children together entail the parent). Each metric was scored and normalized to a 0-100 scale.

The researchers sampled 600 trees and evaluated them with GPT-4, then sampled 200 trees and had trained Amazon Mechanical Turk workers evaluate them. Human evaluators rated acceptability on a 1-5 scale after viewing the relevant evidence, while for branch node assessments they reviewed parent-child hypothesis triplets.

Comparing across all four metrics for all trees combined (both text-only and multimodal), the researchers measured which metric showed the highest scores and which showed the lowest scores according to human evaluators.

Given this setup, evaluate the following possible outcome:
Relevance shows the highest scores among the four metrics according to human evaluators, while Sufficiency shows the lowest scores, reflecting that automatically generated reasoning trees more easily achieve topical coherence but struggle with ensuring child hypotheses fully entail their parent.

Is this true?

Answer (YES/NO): NO